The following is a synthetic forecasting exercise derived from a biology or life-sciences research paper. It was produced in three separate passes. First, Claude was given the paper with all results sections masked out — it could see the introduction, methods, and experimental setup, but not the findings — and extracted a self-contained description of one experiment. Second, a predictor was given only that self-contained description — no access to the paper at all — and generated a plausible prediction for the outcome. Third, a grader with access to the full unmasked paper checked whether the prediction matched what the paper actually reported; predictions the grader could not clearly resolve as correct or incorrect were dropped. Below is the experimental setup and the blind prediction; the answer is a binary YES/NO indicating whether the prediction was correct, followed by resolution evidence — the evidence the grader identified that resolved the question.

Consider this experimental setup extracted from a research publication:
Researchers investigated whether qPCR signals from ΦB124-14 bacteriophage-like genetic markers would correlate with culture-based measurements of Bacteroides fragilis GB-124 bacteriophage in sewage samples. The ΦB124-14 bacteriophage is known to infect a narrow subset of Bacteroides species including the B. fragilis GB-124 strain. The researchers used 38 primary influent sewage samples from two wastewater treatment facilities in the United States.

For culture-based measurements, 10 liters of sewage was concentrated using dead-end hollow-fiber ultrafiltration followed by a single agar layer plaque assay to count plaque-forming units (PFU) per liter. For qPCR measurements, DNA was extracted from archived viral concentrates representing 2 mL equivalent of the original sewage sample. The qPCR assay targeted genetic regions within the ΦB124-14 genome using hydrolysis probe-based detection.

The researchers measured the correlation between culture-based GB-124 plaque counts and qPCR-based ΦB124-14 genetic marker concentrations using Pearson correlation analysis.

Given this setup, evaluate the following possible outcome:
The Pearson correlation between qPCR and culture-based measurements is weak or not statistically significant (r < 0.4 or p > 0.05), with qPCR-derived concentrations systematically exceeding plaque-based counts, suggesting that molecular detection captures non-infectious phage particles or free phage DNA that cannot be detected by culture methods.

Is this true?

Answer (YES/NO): NO